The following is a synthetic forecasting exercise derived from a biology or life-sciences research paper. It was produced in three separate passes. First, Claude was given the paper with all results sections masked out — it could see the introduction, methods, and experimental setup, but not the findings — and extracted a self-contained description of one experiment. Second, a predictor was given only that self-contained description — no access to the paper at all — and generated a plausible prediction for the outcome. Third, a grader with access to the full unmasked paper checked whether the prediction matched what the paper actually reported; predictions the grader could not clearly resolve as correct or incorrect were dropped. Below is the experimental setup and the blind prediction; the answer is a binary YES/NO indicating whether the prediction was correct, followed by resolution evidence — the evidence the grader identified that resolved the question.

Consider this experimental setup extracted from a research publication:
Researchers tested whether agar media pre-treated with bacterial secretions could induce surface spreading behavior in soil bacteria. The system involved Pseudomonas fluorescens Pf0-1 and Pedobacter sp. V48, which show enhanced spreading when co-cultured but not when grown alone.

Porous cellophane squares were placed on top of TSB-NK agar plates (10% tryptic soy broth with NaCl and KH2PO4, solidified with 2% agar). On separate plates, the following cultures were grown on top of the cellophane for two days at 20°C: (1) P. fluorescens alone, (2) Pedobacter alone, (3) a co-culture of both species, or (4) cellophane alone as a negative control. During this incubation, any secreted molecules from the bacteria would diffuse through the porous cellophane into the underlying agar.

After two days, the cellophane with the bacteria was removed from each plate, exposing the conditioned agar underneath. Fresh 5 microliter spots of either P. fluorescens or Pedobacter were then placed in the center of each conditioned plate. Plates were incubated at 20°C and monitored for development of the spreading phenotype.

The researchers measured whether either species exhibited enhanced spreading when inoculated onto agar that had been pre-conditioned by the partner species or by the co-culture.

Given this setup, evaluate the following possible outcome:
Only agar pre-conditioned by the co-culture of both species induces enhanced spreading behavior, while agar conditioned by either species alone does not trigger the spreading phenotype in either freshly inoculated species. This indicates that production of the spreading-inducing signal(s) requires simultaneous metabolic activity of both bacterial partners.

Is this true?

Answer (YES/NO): NO